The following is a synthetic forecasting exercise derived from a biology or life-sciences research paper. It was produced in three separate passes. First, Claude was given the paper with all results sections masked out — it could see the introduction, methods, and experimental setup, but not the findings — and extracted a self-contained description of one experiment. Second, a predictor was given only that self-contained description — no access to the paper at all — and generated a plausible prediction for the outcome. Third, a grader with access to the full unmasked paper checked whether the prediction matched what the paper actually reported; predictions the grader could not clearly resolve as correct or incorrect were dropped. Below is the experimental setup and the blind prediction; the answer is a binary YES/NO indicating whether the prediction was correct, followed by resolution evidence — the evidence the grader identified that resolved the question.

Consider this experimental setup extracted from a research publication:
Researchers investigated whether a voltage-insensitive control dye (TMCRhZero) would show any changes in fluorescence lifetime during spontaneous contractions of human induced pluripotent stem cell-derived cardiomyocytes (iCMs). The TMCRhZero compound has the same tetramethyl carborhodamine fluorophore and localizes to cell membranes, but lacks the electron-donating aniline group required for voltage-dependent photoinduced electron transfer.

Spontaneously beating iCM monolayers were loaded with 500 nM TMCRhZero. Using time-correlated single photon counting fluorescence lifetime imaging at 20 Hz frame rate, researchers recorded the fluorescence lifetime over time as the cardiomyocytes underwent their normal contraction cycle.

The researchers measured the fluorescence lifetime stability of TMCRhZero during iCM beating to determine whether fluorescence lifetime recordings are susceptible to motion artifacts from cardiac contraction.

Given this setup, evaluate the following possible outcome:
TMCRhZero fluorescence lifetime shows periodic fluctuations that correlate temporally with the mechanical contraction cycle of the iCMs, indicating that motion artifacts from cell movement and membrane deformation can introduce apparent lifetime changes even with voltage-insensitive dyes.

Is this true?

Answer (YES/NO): NO